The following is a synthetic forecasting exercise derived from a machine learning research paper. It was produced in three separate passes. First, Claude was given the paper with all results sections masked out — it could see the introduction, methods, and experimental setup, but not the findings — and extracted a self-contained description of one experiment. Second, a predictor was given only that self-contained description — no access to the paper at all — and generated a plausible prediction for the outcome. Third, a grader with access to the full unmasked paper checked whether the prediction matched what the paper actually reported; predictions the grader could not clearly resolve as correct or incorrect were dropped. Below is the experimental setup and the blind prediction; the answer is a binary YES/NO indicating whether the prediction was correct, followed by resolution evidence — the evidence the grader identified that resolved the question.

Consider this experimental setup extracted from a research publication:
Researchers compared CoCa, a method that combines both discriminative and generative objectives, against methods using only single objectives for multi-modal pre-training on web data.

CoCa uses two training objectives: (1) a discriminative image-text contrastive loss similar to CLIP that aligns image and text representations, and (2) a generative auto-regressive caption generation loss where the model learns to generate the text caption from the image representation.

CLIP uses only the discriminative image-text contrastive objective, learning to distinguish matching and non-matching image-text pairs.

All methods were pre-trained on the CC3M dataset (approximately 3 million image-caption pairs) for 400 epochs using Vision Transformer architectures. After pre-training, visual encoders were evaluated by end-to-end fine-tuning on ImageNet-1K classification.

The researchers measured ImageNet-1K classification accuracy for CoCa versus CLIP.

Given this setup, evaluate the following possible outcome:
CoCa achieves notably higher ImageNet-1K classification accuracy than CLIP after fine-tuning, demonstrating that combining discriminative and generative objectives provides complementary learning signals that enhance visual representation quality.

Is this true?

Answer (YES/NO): NO